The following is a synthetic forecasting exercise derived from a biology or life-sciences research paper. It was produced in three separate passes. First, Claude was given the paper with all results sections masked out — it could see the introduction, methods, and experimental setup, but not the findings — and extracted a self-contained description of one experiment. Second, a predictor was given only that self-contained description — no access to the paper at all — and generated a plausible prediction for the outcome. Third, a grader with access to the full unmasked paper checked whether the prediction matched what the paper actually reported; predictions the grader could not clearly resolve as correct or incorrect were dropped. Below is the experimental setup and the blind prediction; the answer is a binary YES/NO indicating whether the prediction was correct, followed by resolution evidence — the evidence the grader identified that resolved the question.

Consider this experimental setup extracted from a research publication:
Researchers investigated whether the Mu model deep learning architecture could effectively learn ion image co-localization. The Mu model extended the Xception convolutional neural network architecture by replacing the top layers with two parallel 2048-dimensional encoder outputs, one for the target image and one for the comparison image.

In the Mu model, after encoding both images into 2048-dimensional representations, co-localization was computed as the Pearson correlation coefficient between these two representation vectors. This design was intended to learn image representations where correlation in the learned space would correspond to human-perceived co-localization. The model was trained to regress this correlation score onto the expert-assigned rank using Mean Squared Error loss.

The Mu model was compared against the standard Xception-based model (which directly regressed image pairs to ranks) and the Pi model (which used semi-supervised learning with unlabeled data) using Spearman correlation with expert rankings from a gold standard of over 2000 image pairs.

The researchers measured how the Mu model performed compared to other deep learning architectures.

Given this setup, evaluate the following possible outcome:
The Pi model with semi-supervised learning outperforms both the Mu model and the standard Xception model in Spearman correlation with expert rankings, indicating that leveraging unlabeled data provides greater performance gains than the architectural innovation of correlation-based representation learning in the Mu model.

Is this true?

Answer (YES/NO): YES